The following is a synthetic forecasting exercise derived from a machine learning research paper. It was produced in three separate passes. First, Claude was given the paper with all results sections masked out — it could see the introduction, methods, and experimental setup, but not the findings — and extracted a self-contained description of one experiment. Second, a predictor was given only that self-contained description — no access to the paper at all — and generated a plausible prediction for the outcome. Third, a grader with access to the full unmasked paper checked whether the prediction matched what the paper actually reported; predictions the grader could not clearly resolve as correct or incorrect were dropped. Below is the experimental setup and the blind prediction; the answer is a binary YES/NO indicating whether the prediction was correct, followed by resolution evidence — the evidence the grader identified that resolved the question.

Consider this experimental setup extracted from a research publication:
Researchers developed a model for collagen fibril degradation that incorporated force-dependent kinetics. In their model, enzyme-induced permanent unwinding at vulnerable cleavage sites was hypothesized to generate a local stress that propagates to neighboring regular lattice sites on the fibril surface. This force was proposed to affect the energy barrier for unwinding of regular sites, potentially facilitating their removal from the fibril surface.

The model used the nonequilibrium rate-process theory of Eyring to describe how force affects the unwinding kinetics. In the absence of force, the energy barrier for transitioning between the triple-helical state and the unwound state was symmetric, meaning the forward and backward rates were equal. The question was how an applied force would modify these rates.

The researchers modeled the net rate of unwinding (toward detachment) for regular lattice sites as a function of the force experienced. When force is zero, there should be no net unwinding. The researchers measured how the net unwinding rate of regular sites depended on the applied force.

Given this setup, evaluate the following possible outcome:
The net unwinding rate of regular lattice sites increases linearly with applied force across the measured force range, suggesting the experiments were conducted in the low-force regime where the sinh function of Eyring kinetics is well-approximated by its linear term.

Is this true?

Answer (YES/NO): NO